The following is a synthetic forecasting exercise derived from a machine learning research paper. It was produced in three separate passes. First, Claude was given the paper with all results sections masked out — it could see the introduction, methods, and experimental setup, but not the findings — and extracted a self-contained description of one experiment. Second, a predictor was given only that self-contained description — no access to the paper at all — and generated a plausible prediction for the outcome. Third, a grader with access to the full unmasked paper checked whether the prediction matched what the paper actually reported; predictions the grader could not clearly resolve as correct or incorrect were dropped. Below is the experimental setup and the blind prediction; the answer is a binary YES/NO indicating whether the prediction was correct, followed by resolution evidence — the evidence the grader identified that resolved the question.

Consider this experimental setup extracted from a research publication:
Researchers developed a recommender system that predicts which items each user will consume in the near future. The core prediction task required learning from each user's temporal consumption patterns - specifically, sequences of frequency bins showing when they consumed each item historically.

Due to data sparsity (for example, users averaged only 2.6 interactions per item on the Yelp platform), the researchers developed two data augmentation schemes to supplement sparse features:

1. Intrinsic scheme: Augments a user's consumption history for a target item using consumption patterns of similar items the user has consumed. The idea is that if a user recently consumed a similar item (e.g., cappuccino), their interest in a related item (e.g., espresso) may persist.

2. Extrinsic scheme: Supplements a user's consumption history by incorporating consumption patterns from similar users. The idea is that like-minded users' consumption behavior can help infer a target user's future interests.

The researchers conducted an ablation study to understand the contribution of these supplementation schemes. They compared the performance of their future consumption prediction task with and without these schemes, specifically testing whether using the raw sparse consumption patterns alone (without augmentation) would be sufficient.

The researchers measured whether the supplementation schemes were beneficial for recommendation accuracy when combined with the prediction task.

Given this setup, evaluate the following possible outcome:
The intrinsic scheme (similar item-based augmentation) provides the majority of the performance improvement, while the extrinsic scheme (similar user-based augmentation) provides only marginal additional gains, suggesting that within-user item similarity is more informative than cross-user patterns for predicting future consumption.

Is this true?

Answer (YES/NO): NO